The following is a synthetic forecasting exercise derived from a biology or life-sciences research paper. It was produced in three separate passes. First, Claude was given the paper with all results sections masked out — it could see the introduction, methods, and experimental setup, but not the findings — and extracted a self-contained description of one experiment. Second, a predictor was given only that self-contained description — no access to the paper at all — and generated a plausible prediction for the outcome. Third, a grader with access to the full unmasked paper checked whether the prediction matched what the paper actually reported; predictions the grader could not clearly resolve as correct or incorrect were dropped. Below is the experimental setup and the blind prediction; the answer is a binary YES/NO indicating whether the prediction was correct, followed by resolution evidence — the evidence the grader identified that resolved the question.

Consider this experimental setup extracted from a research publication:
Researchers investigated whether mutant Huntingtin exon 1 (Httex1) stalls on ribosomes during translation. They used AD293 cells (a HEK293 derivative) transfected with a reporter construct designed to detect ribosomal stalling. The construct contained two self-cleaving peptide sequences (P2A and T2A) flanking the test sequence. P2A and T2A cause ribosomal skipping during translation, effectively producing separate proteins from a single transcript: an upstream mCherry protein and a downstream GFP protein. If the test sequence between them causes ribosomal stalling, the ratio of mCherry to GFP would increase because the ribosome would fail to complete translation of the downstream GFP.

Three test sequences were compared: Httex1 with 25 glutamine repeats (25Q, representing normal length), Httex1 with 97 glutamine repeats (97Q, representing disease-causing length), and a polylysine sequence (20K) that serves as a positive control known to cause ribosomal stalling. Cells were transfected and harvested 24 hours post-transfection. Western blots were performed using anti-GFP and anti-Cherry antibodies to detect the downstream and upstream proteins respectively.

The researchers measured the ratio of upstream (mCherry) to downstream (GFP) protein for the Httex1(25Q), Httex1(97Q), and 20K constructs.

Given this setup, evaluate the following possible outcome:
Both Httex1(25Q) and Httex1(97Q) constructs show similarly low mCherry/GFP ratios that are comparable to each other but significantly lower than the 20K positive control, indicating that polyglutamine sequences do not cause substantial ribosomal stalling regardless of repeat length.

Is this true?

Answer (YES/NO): NO